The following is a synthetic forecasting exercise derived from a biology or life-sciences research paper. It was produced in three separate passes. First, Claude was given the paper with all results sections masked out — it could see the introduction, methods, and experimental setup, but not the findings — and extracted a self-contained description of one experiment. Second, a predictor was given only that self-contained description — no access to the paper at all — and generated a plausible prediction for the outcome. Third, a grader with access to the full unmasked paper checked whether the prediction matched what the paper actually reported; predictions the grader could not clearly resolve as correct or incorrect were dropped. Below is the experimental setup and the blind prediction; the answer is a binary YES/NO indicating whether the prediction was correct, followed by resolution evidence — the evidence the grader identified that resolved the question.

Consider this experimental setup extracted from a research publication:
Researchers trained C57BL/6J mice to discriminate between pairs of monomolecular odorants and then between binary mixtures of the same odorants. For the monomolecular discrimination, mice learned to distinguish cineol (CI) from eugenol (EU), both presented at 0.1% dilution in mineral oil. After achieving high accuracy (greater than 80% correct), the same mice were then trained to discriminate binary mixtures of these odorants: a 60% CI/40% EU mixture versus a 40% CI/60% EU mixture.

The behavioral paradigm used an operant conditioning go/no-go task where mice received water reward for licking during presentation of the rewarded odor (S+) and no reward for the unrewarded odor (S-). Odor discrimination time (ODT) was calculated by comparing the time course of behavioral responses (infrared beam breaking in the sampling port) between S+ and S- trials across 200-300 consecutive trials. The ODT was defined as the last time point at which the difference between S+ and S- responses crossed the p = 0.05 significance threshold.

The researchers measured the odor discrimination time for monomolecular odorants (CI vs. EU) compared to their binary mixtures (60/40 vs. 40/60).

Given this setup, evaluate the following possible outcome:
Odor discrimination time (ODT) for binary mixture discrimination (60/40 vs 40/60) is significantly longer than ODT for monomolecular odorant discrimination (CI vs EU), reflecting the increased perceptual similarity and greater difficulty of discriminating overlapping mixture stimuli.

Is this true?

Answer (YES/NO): YES